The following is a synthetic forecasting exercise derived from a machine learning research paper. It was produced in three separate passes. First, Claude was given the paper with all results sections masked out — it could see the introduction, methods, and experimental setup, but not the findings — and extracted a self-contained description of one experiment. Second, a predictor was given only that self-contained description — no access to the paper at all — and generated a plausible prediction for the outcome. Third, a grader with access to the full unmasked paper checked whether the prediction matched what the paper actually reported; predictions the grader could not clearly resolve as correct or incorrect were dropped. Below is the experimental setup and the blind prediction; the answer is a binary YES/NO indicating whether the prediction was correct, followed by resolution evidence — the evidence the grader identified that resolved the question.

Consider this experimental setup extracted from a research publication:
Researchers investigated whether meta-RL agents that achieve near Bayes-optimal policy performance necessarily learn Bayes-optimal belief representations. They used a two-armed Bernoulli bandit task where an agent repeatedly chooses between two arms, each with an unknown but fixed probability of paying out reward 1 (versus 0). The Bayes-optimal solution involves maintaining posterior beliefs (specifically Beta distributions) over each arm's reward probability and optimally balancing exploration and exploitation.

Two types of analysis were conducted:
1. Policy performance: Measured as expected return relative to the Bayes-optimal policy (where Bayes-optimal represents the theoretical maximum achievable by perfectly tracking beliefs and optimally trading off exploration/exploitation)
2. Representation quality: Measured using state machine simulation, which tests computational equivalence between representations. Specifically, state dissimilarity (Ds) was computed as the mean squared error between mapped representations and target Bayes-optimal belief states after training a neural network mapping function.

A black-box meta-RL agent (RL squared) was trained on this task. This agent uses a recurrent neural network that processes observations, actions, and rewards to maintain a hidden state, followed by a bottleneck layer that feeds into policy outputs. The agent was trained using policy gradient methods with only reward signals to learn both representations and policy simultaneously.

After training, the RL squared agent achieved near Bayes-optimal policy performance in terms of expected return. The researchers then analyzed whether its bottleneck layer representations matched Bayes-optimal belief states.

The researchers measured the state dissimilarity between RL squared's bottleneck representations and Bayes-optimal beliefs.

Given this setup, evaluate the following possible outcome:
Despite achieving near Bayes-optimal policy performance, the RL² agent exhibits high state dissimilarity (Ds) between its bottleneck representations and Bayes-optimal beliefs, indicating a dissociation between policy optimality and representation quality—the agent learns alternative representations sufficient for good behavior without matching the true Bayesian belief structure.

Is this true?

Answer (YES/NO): YES